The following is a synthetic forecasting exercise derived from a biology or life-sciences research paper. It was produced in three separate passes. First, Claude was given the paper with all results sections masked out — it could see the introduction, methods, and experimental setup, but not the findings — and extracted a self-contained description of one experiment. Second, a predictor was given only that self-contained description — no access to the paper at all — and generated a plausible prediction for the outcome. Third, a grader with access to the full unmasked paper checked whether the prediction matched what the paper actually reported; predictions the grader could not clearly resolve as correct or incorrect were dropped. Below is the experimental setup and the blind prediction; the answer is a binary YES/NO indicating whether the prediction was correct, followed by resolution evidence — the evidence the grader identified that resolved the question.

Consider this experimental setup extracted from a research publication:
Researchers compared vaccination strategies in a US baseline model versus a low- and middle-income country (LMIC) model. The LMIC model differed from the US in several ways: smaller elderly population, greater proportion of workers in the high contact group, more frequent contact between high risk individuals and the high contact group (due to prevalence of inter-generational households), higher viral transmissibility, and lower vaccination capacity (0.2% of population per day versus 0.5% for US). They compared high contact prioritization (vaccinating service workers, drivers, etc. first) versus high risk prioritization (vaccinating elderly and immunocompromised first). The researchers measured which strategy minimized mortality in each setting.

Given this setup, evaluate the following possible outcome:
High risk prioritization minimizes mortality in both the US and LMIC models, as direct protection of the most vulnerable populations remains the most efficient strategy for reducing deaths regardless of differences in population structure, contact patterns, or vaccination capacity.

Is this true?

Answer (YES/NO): NO